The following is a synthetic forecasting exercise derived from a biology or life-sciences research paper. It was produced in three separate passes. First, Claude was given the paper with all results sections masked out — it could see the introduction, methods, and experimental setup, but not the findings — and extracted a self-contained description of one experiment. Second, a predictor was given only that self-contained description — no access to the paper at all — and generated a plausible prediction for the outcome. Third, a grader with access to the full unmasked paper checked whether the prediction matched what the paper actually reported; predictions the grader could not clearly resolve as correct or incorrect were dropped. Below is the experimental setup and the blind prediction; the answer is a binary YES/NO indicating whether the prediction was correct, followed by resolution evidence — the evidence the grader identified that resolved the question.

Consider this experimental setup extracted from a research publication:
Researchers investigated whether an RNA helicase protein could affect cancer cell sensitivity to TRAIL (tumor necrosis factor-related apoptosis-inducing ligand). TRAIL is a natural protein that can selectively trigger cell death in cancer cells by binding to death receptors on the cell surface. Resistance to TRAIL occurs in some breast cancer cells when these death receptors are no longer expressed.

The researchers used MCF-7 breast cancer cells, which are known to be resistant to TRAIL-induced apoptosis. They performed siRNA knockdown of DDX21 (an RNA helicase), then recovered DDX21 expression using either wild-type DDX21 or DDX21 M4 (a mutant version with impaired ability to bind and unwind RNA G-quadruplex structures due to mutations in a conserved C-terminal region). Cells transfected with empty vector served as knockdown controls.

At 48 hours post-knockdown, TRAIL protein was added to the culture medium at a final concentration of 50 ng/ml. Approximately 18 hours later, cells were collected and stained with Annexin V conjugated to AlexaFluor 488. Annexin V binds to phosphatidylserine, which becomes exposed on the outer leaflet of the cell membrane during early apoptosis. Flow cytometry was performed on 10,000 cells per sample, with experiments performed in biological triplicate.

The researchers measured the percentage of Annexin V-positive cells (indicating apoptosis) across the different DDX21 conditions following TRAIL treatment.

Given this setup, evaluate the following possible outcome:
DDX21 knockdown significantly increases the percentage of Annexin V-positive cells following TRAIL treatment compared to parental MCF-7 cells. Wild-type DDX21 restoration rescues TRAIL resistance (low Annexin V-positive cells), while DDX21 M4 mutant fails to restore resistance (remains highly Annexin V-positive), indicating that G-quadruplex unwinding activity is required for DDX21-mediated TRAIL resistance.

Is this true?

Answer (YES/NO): YES